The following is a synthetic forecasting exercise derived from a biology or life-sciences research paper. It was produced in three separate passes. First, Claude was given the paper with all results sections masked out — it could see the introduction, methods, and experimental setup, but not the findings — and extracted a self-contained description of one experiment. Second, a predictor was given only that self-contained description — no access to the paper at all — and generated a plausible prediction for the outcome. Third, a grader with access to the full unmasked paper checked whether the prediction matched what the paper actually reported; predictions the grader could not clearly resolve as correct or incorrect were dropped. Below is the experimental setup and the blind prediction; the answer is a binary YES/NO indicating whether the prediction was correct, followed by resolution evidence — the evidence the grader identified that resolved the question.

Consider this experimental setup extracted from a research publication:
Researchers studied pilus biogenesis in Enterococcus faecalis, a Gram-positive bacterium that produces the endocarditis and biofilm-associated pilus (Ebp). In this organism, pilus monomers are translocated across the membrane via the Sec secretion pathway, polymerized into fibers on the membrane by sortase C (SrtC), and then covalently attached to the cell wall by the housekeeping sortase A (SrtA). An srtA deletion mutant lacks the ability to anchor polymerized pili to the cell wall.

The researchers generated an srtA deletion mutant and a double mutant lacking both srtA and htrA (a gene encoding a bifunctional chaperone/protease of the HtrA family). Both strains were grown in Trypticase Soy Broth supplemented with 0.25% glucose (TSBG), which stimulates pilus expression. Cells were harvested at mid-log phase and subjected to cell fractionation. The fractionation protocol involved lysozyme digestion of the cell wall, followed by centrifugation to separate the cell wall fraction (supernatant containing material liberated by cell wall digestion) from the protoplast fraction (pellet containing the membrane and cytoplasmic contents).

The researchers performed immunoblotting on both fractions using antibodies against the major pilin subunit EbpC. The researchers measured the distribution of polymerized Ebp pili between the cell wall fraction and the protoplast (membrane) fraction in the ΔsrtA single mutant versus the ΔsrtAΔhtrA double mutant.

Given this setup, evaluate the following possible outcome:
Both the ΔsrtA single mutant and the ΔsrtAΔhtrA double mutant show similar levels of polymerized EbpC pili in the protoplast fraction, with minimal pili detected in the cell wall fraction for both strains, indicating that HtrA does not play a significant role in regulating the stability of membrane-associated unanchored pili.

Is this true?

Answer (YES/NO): NO